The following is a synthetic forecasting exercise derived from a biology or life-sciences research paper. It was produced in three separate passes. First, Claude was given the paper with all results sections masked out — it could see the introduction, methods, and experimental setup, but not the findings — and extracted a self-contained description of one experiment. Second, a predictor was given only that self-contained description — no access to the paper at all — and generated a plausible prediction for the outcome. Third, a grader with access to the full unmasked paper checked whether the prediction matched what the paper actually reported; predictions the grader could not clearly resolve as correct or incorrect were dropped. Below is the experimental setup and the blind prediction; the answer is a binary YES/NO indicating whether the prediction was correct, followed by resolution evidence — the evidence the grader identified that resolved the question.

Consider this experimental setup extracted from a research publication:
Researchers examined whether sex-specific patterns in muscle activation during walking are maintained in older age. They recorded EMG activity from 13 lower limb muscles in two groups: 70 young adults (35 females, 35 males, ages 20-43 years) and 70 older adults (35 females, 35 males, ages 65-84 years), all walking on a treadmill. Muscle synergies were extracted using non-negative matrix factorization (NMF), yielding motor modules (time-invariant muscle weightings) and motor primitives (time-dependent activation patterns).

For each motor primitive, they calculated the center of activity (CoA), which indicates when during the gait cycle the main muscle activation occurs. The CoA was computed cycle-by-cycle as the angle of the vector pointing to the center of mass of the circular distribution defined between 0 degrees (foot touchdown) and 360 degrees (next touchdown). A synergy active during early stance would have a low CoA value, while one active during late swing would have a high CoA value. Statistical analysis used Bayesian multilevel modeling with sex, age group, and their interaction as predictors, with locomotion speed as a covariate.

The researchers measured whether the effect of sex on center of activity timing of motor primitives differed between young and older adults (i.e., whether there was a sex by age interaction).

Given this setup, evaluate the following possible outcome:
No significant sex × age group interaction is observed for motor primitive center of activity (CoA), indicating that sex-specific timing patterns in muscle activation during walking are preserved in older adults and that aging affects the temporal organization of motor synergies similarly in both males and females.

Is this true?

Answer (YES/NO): YES